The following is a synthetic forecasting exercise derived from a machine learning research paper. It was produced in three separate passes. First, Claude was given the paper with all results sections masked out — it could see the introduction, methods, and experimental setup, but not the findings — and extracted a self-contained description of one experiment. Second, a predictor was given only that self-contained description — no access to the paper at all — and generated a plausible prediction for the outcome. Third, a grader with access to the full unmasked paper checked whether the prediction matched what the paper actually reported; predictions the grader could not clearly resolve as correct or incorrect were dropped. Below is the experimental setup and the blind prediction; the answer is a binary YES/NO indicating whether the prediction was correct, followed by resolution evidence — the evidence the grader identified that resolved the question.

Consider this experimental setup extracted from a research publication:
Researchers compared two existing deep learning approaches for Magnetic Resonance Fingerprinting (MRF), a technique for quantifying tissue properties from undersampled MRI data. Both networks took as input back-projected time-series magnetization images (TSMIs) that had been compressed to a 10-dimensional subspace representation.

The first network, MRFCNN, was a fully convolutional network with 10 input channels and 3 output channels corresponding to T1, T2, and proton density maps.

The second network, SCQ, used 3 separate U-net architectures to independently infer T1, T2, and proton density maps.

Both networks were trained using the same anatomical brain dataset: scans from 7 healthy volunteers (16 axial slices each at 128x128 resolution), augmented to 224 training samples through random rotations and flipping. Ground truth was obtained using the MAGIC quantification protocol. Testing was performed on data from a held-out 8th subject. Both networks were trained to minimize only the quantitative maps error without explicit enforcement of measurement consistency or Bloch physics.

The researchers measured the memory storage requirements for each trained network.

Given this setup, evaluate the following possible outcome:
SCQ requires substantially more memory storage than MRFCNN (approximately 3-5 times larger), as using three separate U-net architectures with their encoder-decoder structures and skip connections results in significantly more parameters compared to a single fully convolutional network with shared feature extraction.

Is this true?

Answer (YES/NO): NO